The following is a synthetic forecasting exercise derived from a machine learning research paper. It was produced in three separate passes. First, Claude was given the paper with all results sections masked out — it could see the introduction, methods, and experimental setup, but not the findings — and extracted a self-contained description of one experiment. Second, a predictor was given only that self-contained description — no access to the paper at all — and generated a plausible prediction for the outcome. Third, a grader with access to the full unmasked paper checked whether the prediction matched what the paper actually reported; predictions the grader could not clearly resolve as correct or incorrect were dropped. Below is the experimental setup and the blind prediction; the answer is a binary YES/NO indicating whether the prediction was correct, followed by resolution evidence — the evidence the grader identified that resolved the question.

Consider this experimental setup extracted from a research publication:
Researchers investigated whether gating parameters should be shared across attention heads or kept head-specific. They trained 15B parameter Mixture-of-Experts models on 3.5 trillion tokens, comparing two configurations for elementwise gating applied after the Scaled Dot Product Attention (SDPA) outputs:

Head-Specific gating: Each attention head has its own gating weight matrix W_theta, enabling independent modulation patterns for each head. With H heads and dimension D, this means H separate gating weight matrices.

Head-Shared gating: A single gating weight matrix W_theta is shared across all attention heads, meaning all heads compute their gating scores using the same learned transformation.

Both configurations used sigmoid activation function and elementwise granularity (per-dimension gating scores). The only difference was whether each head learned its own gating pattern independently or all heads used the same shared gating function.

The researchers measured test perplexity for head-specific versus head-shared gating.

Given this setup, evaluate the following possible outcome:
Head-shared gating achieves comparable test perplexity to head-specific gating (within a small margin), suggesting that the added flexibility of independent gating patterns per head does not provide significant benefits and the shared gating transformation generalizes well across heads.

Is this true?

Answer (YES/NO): NO